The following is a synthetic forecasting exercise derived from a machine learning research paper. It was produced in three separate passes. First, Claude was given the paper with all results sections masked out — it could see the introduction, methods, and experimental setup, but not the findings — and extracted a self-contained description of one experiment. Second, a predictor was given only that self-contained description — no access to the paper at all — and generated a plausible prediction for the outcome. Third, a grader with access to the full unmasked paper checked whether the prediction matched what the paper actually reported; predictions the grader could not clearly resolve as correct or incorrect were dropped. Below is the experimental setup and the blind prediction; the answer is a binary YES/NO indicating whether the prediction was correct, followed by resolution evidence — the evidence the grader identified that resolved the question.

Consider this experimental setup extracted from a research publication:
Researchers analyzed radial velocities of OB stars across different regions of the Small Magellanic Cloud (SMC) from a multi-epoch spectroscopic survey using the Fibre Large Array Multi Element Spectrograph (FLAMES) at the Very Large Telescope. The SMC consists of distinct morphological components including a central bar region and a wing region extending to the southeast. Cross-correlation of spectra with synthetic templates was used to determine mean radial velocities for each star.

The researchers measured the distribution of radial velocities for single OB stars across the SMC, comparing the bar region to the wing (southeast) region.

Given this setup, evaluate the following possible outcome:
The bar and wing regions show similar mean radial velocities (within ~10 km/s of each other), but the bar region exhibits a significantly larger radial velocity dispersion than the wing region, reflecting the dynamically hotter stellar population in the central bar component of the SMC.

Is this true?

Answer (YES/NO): NO